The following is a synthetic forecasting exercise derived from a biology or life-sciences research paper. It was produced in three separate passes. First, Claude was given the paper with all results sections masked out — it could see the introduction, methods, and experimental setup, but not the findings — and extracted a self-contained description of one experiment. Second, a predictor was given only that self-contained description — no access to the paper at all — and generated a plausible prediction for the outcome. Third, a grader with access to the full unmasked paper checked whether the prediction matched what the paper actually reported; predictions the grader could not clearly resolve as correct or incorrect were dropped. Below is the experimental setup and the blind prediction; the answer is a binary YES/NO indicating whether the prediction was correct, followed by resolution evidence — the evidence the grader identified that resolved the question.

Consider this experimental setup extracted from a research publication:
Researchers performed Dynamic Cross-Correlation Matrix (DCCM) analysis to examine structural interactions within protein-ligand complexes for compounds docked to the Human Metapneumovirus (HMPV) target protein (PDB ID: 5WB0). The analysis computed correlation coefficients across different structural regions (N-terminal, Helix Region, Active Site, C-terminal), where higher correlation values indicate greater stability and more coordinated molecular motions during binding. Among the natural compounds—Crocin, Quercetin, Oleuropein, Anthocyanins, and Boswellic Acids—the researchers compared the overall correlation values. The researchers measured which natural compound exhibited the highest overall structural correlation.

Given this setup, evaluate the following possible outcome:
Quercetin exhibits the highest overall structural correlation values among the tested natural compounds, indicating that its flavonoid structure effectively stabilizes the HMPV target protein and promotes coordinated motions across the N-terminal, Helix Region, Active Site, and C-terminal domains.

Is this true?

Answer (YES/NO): NO